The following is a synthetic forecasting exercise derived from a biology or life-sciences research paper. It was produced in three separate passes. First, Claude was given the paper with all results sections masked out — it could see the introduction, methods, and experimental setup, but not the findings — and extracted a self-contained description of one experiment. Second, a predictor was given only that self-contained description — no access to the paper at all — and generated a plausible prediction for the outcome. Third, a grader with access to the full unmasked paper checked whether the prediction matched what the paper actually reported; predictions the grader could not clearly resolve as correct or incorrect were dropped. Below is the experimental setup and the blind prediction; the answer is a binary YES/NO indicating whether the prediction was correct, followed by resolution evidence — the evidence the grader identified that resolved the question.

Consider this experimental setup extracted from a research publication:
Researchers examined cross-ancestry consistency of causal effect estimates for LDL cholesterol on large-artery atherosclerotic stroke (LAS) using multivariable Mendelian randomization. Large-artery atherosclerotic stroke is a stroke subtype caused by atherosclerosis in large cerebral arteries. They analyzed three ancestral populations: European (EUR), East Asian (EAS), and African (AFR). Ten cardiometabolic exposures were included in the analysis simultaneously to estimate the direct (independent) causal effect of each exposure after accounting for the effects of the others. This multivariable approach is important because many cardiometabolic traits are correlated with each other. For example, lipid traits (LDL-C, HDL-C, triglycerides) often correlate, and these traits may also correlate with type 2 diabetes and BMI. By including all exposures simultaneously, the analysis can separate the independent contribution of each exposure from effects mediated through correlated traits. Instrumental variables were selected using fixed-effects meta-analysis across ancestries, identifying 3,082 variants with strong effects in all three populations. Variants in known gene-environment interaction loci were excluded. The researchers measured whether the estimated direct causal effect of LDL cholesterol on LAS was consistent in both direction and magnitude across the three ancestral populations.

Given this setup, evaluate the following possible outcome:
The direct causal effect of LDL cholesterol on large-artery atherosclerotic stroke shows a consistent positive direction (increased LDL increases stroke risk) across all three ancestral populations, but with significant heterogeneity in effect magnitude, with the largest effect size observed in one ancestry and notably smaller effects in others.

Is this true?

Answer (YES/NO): NO